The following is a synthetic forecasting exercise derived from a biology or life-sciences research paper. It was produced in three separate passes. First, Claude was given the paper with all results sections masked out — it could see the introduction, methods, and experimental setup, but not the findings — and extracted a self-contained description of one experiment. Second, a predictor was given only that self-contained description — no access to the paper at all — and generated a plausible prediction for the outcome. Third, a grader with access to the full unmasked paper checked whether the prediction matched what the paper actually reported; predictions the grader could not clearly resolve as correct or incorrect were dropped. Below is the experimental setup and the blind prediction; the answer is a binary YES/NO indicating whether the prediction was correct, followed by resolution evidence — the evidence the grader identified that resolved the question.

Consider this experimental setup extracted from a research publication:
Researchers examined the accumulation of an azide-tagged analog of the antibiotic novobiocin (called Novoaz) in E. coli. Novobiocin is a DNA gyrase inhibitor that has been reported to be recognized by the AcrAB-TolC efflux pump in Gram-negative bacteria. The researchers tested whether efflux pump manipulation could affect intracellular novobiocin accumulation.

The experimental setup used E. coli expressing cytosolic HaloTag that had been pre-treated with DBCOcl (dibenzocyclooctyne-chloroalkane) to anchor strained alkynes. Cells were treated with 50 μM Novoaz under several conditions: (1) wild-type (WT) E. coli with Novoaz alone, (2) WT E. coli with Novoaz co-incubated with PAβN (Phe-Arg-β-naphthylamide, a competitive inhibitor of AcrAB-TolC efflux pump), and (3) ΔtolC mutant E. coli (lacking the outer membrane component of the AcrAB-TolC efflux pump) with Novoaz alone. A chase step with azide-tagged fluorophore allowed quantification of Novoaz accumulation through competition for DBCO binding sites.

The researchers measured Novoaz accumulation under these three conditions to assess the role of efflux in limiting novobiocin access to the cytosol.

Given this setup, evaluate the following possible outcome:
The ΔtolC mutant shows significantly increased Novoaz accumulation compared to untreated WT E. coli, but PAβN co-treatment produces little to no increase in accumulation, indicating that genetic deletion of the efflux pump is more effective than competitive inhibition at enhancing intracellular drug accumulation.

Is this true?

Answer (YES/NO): NO